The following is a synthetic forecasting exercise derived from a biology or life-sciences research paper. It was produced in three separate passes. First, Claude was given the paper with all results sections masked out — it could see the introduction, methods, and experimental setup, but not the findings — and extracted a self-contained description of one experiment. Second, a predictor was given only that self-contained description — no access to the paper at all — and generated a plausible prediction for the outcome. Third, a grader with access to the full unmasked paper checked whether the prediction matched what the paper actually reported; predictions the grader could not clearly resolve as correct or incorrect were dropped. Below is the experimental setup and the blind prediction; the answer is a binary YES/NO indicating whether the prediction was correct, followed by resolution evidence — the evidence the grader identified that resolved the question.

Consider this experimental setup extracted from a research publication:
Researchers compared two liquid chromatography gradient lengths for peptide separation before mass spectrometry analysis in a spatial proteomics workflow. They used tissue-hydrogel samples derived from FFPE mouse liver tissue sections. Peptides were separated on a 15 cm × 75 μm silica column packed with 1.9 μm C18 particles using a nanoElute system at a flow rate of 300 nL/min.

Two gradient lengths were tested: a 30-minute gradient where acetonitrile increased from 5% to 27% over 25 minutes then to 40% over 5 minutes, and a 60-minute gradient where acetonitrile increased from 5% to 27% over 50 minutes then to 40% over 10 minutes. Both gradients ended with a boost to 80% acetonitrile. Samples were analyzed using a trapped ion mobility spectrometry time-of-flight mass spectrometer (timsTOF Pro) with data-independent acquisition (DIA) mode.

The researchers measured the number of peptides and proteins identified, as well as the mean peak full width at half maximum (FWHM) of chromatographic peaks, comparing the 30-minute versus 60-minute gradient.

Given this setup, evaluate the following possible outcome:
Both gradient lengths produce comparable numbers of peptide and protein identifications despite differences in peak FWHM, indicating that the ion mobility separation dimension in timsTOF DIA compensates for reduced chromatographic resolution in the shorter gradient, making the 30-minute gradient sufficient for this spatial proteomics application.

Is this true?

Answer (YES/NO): NO